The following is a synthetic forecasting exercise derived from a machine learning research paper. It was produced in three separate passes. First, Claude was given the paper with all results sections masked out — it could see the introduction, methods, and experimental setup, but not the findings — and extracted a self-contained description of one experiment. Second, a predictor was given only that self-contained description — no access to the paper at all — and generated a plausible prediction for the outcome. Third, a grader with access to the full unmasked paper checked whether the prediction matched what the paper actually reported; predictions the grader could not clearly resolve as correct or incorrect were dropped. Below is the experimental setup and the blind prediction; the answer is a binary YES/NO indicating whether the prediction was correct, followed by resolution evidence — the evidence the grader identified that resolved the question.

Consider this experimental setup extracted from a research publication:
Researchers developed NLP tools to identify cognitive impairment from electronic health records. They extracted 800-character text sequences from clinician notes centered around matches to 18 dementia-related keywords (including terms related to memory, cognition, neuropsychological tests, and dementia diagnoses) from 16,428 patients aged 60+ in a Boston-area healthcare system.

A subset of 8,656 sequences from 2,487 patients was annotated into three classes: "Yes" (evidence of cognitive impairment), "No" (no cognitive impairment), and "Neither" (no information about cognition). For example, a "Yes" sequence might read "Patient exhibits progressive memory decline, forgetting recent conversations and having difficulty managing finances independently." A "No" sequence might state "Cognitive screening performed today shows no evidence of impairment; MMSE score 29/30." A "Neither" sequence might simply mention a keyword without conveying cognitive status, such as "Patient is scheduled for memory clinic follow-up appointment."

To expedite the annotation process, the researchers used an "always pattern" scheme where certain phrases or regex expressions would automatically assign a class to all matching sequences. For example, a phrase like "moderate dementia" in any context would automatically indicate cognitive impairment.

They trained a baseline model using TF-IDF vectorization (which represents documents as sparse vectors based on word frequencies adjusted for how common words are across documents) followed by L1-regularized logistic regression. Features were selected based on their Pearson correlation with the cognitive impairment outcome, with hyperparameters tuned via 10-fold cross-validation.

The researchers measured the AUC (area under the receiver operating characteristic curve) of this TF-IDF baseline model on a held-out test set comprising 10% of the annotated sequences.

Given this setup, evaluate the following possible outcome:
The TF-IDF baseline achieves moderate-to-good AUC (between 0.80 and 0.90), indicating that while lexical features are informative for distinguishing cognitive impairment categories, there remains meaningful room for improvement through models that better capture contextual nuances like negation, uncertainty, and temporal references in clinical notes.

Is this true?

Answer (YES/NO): NO